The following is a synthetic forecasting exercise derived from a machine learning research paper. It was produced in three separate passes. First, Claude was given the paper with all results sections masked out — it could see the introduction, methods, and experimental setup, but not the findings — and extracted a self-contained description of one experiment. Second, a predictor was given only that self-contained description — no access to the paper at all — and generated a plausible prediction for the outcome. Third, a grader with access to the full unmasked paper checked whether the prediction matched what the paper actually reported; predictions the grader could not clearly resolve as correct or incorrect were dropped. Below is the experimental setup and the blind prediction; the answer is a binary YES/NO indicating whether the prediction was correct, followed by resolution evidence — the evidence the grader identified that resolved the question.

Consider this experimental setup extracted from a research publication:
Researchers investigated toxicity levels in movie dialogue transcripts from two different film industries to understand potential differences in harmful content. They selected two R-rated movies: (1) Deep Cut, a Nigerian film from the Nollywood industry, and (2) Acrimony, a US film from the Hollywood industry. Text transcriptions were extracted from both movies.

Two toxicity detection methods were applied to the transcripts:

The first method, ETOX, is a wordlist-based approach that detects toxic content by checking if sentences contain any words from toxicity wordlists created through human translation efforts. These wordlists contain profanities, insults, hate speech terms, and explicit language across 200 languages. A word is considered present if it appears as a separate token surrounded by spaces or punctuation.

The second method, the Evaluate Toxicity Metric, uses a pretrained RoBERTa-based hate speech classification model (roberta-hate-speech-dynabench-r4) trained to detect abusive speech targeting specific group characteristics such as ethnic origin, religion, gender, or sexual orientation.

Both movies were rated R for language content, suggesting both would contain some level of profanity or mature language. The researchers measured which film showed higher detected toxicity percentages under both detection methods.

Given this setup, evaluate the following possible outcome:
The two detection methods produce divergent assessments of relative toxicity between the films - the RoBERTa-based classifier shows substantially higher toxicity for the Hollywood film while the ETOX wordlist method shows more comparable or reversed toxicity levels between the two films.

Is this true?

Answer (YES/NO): NO